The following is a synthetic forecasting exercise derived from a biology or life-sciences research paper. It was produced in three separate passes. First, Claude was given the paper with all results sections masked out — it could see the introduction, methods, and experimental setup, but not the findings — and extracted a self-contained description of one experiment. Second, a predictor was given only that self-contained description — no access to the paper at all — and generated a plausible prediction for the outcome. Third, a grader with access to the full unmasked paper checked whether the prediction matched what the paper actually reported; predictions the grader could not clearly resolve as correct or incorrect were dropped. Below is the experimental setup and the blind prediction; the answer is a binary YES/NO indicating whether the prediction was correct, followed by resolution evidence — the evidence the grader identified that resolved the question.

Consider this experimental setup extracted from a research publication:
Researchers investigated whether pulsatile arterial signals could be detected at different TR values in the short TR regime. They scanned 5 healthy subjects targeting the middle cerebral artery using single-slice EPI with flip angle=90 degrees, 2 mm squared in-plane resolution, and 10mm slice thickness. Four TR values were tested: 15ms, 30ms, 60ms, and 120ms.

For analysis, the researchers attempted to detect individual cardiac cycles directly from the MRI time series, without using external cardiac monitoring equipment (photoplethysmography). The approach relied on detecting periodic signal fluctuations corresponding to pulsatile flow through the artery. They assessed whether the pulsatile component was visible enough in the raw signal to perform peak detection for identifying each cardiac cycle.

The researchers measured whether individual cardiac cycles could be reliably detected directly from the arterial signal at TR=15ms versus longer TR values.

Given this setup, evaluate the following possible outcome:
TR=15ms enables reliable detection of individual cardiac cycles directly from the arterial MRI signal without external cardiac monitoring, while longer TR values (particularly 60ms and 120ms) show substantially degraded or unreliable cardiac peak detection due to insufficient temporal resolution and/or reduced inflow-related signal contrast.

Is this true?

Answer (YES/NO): YES